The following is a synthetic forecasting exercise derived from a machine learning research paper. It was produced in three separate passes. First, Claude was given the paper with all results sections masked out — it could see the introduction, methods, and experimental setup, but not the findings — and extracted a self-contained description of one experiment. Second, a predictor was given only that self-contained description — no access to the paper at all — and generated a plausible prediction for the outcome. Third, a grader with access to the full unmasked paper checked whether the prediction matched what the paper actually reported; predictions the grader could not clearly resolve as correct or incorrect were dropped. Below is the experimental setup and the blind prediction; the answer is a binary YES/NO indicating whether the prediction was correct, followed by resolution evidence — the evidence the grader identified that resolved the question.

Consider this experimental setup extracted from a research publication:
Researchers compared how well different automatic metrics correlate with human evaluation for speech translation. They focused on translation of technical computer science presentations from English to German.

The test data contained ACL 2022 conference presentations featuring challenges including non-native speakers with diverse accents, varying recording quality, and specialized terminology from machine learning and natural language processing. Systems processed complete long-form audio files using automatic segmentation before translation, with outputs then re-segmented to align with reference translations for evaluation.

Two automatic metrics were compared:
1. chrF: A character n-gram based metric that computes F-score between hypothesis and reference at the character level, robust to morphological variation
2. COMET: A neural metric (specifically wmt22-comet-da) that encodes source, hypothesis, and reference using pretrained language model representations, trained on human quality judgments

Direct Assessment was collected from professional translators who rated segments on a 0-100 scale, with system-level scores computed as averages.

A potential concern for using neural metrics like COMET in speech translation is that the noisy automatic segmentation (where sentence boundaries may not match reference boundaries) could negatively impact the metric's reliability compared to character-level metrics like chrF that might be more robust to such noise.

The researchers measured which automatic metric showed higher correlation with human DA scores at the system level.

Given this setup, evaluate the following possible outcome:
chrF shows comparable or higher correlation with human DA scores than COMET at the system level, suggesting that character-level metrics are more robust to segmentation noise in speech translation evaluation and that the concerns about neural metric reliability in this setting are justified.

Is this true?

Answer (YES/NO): NO